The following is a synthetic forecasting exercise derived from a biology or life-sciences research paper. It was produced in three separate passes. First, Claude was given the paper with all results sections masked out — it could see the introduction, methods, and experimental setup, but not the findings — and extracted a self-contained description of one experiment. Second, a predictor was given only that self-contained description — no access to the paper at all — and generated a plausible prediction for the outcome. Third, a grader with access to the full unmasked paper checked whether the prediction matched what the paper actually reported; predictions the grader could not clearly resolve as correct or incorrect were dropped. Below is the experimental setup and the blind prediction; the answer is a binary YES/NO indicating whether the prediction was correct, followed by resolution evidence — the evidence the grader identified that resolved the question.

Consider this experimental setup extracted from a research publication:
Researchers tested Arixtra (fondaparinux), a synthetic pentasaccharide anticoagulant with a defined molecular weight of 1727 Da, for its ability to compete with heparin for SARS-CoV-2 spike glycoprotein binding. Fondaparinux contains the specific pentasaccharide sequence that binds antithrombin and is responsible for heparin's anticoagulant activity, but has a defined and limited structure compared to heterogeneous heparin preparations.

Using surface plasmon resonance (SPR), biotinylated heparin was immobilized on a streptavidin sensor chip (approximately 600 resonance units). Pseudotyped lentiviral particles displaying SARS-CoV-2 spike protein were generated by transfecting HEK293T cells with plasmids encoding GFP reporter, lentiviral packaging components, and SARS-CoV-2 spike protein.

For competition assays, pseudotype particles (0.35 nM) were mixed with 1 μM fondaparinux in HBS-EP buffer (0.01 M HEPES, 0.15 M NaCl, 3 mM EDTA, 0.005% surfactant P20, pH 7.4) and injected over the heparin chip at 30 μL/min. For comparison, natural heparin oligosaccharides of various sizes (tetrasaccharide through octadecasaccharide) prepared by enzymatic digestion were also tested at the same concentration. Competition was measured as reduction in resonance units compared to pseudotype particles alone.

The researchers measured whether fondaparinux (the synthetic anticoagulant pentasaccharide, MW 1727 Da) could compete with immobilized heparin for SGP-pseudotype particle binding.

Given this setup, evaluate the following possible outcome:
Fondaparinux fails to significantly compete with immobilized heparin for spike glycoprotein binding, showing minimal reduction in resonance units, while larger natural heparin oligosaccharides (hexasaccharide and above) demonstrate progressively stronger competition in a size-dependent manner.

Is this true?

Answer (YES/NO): NO